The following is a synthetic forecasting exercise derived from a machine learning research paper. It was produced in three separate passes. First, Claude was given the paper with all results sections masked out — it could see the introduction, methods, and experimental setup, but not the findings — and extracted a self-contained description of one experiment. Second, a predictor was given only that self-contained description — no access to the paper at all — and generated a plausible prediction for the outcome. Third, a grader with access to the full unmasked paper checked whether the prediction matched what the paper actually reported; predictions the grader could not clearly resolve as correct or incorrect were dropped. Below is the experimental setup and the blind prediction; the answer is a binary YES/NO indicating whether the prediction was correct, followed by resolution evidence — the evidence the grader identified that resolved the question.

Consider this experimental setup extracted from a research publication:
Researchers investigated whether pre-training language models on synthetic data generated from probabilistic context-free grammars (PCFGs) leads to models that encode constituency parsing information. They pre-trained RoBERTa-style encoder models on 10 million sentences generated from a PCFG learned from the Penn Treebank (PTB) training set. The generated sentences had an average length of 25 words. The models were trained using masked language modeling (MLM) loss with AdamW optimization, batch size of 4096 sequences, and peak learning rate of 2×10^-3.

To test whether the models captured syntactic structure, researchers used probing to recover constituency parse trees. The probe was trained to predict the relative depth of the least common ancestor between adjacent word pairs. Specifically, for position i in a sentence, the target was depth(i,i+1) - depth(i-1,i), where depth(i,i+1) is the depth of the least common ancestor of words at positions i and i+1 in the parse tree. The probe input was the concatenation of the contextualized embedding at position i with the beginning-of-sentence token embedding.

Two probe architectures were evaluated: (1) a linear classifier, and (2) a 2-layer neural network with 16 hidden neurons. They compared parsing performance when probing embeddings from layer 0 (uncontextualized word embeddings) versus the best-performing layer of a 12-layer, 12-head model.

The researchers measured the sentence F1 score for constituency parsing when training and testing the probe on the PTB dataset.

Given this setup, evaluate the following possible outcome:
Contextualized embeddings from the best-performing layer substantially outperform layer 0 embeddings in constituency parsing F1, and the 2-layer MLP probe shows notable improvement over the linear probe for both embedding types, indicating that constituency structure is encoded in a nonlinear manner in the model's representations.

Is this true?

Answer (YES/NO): NO